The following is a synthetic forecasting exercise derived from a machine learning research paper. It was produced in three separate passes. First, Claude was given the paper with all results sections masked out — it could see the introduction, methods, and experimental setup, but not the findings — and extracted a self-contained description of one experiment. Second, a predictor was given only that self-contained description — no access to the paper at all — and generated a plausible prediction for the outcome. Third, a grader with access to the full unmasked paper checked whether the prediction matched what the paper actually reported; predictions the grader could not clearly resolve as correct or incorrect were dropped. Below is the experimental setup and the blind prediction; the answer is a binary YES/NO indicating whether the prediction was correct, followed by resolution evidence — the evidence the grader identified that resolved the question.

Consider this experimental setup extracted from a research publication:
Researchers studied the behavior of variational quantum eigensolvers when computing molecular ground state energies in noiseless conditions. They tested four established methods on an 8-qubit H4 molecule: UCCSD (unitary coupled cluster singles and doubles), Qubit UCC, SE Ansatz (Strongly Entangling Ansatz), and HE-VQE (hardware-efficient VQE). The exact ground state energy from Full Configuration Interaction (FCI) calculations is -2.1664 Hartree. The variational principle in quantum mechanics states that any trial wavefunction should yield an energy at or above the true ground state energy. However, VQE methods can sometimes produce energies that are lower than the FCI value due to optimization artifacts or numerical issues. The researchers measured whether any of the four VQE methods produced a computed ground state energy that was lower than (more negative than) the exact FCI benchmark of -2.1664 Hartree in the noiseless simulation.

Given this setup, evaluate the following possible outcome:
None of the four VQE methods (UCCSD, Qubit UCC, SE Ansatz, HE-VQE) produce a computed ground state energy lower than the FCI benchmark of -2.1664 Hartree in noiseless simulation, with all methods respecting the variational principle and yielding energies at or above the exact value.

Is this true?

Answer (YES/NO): NO